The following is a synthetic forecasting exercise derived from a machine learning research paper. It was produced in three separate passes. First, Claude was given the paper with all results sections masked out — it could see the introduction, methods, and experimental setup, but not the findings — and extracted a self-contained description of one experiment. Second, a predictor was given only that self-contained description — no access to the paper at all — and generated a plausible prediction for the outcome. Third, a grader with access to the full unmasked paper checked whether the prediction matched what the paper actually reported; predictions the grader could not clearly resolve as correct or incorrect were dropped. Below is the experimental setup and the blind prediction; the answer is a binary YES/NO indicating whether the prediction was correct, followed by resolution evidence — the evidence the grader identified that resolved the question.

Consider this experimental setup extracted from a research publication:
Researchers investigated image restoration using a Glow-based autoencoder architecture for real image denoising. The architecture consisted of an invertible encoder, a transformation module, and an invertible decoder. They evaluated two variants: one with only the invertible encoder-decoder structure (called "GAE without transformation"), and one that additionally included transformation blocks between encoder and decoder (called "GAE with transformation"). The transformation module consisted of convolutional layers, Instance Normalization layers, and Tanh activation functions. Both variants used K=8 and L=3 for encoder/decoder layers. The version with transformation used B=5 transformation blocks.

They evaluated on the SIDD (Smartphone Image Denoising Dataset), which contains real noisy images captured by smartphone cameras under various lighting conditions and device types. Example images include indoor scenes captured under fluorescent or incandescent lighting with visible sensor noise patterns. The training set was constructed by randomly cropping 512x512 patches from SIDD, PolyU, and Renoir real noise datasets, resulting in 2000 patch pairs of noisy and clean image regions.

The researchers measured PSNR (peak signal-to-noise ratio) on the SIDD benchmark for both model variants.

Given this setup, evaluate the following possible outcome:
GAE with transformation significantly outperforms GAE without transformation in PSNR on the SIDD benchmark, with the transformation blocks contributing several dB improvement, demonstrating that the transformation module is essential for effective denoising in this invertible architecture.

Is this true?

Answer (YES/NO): NO